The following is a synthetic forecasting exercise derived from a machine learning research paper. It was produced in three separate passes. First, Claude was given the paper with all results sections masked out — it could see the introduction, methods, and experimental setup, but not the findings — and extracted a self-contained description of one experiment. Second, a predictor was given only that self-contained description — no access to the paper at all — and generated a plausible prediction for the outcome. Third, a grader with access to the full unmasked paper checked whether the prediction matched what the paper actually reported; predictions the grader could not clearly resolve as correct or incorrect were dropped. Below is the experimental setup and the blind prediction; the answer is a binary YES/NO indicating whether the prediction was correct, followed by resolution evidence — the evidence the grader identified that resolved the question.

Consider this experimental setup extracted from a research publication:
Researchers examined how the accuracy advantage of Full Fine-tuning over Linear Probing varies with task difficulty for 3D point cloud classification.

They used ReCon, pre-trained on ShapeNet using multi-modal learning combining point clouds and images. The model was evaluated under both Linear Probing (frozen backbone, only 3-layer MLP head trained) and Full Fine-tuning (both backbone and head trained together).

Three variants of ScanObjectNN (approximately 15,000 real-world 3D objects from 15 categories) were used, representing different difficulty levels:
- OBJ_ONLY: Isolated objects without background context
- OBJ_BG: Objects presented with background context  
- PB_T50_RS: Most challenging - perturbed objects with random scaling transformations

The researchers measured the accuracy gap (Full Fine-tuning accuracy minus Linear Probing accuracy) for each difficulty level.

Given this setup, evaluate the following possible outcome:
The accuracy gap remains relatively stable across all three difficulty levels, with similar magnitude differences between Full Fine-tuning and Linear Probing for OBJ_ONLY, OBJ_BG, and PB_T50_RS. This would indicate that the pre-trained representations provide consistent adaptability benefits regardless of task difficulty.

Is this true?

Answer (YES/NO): NO